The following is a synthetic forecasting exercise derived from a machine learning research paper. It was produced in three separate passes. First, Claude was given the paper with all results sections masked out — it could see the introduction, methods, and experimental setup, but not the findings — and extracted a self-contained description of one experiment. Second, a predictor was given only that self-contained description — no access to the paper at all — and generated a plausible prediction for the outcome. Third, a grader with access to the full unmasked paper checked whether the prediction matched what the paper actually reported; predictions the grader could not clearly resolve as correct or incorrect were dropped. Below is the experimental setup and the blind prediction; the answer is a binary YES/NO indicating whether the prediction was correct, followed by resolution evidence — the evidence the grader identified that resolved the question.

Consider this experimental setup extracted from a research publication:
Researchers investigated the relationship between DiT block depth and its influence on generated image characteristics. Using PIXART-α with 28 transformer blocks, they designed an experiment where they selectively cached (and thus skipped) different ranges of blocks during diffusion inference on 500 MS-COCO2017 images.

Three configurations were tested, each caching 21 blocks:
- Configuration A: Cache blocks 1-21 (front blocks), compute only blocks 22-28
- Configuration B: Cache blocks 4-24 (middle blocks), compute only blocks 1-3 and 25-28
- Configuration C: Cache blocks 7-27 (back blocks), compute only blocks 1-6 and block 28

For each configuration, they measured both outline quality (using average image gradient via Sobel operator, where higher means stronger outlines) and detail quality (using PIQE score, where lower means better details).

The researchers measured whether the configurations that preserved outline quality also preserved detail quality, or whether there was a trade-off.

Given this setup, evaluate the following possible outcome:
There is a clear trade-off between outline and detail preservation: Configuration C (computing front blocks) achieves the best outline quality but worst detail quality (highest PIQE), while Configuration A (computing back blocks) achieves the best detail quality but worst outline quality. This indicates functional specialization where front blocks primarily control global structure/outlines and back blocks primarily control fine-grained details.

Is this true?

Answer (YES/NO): YES